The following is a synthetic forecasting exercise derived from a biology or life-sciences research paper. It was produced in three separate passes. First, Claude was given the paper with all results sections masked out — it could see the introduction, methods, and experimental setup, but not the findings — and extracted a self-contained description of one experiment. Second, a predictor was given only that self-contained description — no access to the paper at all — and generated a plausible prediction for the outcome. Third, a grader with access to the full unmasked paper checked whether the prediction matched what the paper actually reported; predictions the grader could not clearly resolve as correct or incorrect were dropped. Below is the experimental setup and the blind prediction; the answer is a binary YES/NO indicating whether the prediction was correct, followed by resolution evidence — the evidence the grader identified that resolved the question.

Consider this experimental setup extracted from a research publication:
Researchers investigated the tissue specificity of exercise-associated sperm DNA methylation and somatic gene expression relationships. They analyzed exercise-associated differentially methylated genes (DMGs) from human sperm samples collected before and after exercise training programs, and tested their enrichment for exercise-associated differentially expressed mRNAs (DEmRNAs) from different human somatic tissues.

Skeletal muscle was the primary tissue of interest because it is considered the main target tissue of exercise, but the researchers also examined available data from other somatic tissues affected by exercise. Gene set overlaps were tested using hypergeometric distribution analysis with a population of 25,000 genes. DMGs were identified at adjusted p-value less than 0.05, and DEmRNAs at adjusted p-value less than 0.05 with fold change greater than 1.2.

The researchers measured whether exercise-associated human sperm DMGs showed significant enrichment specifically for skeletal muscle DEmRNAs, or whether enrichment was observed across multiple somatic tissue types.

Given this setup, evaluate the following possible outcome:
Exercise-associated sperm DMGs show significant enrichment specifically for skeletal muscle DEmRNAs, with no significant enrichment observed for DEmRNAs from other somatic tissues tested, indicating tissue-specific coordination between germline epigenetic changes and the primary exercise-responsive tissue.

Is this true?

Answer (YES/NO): NO